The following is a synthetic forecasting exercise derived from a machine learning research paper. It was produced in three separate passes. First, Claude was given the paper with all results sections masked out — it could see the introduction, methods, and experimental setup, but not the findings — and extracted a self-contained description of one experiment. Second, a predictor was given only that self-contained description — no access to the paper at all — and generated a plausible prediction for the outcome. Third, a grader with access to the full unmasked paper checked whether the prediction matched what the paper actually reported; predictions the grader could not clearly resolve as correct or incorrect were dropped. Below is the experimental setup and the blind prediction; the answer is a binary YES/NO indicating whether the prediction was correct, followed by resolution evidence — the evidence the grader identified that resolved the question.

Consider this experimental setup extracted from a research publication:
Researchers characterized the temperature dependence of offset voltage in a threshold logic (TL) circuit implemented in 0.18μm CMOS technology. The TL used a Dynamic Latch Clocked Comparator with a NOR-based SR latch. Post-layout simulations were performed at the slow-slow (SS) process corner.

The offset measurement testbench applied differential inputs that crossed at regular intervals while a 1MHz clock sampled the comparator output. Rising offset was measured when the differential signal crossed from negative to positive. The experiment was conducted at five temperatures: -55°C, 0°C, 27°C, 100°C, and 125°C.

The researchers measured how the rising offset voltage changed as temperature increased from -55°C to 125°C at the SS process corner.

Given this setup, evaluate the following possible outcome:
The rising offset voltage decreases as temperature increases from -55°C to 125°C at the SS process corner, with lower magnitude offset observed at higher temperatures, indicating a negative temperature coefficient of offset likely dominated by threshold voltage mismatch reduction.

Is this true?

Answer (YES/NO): NO